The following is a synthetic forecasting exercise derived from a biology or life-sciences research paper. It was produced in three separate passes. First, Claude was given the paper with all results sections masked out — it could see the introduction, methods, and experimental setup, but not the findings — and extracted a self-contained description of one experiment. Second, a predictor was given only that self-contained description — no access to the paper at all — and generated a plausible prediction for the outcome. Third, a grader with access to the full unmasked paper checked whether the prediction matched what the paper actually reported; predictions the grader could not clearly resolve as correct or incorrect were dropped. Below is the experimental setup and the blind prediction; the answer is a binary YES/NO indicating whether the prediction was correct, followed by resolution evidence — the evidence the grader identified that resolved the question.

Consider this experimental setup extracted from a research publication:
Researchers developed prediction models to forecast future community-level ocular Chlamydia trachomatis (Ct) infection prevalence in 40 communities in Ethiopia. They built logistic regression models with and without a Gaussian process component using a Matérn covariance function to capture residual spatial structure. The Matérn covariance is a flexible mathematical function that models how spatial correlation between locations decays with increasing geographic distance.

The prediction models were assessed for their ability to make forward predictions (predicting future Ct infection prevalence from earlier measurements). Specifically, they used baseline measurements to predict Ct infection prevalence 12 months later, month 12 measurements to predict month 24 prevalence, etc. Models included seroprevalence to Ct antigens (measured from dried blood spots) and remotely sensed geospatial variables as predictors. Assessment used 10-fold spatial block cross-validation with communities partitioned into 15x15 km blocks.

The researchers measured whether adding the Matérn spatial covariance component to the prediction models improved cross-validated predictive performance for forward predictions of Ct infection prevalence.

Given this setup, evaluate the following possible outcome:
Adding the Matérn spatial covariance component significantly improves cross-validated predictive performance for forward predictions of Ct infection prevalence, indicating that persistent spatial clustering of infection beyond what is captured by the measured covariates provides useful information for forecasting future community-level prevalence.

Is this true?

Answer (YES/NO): NO